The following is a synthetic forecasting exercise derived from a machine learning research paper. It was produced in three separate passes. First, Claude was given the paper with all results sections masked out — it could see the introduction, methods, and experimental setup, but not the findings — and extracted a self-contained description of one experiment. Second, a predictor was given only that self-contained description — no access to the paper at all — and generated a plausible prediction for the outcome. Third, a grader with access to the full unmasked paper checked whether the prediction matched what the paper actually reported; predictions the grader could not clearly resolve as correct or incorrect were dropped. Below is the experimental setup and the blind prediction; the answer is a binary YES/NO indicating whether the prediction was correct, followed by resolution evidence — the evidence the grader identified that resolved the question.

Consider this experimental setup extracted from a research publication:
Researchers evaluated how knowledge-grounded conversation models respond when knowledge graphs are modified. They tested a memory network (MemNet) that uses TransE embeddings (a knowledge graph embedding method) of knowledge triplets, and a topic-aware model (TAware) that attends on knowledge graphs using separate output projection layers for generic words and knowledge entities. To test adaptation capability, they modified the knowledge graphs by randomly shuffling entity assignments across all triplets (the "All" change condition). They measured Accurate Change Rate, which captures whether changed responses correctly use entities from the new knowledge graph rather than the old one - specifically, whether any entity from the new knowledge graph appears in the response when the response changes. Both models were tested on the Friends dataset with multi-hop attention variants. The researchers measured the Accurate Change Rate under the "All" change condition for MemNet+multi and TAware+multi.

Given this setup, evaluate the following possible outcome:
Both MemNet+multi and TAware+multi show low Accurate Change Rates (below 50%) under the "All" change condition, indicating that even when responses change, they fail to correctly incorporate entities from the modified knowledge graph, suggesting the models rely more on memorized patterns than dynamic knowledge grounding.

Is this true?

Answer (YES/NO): NO